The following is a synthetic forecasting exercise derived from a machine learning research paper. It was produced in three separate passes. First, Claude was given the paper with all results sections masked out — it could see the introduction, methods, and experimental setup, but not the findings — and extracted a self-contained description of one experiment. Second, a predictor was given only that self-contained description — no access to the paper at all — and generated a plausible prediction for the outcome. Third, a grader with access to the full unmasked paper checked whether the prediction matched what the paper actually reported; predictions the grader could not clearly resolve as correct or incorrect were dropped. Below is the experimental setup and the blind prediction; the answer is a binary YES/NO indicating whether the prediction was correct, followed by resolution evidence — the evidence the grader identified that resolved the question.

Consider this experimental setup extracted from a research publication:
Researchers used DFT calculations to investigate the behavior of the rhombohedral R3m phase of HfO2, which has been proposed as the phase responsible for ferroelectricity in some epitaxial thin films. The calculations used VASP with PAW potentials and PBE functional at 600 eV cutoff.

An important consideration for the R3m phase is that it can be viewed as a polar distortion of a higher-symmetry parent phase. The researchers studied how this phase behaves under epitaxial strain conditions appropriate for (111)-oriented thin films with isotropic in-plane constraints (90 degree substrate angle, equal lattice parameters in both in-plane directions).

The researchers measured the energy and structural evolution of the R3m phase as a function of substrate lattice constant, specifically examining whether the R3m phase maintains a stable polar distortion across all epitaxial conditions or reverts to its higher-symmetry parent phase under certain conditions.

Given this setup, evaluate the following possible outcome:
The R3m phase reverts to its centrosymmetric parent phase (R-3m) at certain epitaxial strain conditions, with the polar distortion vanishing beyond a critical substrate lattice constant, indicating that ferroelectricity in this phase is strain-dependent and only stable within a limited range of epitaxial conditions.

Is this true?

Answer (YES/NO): NO